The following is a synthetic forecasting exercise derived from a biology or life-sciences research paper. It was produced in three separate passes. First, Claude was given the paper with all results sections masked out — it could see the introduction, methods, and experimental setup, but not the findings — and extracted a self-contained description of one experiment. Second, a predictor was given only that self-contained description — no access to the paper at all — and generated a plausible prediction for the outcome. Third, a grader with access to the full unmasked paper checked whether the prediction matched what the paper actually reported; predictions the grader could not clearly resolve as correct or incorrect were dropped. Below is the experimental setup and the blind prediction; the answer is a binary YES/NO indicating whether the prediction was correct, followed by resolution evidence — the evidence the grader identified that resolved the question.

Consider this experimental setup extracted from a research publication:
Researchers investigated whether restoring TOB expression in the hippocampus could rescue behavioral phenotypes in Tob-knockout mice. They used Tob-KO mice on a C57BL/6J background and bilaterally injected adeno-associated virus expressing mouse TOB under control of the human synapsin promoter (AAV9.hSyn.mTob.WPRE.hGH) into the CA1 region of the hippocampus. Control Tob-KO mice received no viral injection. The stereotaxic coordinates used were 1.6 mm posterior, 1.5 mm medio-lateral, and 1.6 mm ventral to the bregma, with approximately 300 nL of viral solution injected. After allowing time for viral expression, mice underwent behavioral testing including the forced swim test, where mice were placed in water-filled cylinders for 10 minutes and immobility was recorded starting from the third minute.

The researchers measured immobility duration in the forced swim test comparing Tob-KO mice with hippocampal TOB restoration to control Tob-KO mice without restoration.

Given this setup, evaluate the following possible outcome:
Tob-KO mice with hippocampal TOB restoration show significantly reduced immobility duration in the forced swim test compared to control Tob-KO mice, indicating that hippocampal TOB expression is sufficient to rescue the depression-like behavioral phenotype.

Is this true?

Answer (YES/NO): YES